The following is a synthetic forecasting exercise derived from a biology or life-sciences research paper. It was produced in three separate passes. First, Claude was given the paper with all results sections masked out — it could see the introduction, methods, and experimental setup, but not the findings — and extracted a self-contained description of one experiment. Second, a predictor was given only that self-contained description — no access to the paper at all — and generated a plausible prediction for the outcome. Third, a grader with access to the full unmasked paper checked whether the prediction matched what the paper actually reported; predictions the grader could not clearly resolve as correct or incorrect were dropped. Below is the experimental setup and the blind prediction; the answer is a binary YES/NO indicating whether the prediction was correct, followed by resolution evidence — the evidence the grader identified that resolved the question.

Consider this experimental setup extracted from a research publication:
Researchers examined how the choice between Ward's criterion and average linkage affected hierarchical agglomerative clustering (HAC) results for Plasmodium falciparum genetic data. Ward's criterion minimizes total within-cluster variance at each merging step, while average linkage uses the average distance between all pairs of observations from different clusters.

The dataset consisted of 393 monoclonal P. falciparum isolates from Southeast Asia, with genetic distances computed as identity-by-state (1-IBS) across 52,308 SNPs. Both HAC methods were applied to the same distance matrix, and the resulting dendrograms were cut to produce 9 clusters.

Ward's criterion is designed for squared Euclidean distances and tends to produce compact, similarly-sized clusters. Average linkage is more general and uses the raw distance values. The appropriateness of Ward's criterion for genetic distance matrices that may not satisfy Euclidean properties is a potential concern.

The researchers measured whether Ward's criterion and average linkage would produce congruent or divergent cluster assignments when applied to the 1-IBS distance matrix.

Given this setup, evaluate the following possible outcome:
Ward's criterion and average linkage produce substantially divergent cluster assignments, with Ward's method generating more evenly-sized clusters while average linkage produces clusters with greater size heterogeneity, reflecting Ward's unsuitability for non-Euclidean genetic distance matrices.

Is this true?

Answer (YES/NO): NO